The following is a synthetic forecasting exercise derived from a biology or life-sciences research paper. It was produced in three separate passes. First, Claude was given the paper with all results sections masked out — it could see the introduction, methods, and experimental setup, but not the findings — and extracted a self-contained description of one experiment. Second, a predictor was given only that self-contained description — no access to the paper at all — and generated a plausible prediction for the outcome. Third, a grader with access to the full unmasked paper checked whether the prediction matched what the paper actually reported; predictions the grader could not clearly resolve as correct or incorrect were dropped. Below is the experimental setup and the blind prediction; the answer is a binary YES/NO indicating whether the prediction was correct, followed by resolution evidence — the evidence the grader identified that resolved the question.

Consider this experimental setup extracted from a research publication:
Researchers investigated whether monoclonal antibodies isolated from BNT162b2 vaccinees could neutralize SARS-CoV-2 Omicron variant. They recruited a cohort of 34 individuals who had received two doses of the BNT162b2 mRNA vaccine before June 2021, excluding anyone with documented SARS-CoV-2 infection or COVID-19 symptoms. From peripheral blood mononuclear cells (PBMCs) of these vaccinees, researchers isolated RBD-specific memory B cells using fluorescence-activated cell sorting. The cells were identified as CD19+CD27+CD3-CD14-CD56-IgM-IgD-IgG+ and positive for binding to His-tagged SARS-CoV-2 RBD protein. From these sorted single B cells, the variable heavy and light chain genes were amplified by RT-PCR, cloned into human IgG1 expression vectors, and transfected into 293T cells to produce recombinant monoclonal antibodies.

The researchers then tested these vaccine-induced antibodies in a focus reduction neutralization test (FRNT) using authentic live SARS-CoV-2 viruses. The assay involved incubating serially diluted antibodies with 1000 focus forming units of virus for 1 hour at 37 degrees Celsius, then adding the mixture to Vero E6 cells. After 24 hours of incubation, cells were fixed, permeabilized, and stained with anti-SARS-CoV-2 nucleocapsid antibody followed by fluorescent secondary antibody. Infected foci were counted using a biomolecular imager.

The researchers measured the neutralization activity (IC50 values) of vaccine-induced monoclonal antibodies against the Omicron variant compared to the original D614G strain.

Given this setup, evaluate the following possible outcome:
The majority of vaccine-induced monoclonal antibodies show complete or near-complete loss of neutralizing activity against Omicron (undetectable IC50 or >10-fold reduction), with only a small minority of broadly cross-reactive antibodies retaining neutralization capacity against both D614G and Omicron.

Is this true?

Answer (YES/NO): YES